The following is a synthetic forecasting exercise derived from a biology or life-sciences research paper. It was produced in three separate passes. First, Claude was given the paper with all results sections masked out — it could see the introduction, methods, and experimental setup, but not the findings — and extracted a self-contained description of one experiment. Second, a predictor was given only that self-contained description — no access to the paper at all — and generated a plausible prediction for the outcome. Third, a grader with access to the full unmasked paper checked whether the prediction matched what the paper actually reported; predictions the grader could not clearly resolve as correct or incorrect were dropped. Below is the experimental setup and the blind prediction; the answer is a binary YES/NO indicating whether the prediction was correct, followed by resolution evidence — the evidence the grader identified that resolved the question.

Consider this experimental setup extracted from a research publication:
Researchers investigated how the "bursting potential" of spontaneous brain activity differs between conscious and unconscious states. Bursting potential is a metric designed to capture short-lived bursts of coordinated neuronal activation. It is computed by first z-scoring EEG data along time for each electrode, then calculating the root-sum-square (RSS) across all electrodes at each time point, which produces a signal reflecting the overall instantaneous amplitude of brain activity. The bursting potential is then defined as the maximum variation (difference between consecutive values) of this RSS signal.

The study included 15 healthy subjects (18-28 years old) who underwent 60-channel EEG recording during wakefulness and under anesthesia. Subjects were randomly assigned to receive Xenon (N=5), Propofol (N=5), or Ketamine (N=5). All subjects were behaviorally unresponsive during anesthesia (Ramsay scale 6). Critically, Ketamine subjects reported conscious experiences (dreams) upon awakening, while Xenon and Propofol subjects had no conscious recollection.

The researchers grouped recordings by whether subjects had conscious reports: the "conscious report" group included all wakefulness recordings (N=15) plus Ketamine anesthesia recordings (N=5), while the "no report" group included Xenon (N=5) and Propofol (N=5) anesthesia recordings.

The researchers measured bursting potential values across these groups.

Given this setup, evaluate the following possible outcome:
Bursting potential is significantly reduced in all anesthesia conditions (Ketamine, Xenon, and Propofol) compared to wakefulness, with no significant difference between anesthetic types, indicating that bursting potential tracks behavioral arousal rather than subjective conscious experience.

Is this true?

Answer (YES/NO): NO